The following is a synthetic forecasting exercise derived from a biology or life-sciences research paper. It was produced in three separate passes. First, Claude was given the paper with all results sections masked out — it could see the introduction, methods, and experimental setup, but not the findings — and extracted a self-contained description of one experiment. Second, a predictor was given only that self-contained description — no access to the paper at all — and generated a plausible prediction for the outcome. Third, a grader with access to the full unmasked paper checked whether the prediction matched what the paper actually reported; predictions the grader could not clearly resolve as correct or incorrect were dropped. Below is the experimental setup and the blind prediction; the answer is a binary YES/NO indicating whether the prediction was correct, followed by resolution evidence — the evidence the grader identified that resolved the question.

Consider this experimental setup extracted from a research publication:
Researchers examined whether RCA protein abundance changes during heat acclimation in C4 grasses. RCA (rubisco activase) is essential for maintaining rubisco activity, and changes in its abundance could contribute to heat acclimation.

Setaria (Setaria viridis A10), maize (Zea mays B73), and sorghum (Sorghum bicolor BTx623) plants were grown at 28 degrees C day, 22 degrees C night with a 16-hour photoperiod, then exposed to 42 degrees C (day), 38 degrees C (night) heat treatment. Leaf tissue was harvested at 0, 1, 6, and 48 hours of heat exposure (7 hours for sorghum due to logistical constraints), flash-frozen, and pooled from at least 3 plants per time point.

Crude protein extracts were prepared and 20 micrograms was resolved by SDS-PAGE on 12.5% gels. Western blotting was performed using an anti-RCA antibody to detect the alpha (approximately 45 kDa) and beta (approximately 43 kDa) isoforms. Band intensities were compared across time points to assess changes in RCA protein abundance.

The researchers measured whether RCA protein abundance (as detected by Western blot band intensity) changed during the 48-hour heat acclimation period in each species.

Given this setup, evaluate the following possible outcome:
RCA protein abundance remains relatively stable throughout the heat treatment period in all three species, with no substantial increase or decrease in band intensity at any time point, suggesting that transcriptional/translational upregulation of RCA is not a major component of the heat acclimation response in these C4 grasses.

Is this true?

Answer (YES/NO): NO